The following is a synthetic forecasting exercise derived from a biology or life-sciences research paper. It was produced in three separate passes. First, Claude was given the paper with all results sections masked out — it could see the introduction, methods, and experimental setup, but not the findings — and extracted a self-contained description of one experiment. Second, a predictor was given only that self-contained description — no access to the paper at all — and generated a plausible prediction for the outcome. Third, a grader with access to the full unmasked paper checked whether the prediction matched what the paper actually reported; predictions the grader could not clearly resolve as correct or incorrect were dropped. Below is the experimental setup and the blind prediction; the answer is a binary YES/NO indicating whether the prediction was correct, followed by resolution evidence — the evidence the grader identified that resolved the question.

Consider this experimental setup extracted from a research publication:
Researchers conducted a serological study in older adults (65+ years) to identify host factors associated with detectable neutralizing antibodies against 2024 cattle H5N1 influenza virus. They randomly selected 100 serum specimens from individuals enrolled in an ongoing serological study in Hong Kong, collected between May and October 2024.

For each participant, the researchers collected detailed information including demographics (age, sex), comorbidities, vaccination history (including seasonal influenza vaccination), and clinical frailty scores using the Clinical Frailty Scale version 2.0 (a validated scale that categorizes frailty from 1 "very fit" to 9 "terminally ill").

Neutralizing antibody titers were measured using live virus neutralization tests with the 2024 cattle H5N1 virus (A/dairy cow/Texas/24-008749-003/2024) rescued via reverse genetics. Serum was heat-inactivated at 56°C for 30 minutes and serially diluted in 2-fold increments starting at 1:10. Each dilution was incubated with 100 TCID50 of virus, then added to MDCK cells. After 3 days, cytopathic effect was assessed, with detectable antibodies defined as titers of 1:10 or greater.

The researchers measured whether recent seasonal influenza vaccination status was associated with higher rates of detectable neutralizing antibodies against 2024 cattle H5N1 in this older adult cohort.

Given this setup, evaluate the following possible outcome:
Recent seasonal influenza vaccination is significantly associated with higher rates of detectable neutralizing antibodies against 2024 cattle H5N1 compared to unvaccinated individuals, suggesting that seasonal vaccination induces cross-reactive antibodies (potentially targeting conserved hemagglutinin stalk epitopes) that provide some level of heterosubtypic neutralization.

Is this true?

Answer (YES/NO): NO